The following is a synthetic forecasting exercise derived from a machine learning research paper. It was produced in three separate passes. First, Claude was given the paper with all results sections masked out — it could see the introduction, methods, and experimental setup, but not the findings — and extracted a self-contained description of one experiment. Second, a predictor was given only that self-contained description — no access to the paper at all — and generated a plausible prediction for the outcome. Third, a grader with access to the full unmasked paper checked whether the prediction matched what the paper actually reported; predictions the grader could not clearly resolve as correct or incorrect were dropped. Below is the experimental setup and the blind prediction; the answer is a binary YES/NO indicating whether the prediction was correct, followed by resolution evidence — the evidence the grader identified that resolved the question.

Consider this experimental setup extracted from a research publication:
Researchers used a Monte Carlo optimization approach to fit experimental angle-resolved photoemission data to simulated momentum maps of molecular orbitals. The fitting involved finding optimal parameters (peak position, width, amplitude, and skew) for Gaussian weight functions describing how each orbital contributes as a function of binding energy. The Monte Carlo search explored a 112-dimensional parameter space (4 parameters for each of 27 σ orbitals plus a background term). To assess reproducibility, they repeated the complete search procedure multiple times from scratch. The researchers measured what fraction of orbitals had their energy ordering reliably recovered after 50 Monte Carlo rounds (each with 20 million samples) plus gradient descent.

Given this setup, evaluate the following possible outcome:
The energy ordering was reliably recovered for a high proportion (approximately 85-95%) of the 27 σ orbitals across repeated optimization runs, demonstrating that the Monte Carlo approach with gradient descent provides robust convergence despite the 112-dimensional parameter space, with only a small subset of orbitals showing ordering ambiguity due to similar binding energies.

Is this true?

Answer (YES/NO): NO